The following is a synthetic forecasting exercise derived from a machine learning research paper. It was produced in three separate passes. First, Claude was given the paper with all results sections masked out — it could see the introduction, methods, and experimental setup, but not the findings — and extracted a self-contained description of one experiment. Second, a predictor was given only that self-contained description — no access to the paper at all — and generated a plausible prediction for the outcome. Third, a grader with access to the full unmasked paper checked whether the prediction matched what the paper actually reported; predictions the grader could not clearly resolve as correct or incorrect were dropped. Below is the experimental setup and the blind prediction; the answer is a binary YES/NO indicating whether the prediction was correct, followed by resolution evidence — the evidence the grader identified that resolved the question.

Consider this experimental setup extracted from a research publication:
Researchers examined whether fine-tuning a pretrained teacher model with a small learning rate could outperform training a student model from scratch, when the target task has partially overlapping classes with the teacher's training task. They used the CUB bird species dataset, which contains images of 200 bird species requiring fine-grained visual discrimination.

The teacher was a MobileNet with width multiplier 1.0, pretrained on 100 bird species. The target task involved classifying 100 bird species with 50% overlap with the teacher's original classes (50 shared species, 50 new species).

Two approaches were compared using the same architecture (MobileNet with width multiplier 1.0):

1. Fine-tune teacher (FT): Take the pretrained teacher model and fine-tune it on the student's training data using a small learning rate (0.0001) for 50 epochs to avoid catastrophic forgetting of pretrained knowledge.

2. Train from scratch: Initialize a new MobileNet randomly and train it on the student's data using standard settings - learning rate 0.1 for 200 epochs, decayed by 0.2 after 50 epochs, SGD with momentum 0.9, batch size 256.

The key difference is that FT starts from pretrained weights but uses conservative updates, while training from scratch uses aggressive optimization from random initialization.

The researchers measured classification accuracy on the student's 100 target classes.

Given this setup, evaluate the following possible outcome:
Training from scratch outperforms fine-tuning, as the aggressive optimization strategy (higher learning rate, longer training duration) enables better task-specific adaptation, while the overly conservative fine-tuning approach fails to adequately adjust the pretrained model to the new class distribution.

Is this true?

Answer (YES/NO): YES